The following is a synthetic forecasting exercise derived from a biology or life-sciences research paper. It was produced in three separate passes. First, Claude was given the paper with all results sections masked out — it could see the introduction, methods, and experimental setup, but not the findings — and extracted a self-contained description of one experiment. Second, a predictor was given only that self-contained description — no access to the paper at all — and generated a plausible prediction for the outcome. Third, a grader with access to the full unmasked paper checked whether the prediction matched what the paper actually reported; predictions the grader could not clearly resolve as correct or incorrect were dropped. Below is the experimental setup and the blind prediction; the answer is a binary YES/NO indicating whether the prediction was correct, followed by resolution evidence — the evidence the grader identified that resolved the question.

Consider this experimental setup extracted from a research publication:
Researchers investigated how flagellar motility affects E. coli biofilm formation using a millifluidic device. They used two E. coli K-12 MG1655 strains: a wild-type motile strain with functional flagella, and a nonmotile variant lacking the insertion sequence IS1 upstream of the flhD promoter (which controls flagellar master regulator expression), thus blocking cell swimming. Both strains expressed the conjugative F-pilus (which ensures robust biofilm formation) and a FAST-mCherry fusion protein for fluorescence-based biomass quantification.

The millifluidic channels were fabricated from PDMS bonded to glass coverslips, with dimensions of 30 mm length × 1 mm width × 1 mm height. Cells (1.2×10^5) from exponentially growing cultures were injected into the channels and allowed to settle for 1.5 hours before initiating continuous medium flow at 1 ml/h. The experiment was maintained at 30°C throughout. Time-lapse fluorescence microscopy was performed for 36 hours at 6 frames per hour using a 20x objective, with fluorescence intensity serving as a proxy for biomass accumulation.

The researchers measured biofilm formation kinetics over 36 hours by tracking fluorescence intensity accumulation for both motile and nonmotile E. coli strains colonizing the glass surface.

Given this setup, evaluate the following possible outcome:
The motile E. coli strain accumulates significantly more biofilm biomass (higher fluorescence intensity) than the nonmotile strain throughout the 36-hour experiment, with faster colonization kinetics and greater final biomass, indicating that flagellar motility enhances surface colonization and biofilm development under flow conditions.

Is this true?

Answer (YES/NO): NO